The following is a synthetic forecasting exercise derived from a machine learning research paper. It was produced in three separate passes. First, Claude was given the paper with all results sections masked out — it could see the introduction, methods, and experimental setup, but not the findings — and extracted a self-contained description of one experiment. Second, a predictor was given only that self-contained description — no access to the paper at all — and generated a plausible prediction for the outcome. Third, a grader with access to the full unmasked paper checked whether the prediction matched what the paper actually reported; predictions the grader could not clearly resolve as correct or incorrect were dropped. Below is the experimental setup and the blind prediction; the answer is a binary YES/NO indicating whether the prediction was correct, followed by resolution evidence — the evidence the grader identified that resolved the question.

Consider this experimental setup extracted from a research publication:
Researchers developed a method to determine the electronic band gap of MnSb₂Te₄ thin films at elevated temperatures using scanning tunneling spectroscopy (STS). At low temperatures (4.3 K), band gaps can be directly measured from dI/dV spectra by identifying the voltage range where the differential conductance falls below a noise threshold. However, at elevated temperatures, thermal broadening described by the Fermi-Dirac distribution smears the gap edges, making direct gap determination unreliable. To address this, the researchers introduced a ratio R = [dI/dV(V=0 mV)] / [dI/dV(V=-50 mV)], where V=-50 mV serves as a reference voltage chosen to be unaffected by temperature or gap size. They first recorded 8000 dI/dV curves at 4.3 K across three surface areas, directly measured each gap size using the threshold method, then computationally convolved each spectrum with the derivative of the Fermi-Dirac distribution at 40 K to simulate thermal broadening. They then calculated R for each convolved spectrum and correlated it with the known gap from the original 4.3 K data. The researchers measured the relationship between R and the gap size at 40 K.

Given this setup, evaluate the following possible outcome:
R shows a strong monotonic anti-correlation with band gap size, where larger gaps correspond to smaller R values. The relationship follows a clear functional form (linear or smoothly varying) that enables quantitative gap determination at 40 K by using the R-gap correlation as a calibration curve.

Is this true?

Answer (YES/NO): YES